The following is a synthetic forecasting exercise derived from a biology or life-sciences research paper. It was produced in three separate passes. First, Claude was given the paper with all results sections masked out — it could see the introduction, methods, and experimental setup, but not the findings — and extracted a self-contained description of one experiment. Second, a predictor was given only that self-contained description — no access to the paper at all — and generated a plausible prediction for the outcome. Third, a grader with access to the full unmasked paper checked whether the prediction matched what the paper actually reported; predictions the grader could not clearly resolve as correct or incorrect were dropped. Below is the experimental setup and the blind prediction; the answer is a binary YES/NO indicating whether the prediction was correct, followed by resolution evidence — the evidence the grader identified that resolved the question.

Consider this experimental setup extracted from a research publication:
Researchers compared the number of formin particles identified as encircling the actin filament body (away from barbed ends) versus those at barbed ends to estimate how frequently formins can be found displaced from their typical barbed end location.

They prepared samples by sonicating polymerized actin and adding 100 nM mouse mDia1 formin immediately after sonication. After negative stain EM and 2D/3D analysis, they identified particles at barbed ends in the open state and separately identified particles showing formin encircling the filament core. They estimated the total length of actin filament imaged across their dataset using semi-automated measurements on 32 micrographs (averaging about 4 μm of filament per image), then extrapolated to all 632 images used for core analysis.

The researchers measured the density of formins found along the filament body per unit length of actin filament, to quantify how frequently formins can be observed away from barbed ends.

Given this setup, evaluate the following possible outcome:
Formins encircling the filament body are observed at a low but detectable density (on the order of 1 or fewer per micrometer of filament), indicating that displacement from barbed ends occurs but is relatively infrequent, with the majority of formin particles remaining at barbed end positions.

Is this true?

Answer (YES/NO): YES